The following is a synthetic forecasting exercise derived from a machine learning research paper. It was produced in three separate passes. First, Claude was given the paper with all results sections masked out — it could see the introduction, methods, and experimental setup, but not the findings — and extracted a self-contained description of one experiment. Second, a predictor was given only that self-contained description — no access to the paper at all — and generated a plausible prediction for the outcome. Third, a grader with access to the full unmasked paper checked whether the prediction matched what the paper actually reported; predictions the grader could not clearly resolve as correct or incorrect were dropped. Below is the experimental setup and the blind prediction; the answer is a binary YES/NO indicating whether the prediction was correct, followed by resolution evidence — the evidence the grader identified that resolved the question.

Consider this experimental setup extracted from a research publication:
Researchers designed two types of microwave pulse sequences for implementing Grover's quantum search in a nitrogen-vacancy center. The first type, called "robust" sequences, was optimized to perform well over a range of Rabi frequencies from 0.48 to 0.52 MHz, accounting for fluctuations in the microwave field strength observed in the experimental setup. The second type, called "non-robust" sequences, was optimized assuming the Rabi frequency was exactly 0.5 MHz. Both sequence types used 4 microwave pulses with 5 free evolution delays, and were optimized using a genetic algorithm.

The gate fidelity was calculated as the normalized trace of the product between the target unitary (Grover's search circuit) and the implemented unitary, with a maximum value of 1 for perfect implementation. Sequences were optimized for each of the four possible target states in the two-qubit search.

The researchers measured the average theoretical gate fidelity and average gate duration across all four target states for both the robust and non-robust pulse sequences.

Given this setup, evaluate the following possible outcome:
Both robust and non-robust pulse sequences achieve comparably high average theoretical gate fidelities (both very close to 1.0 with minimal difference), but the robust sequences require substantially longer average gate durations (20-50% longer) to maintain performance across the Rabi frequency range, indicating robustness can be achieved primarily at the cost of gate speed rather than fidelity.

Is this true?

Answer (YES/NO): NO